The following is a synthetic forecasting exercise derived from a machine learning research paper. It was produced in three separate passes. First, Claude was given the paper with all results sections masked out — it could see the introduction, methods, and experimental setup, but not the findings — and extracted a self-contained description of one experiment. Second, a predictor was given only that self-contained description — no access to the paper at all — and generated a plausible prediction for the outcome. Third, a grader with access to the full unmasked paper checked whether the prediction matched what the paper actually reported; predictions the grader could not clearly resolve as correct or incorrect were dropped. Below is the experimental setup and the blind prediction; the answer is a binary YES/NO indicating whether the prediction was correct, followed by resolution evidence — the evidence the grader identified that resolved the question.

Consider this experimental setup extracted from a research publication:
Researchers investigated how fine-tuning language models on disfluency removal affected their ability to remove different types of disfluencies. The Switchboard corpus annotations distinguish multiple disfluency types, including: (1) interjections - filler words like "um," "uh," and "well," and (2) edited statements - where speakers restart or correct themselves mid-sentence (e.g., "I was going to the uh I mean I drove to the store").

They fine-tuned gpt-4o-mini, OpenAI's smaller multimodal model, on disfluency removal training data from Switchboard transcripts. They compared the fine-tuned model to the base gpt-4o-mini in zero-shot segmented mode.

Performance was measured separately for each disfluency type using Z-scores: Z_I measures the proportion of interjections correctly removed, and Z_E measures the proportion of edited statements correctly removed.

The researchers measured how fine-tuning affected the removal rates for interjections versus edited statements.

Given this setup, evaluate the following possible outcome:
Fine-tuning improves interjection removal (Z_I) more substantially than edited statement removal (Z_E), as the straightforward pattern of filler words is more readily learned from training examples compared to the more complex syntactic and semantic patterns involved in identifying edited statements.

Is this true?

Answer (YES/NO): YES